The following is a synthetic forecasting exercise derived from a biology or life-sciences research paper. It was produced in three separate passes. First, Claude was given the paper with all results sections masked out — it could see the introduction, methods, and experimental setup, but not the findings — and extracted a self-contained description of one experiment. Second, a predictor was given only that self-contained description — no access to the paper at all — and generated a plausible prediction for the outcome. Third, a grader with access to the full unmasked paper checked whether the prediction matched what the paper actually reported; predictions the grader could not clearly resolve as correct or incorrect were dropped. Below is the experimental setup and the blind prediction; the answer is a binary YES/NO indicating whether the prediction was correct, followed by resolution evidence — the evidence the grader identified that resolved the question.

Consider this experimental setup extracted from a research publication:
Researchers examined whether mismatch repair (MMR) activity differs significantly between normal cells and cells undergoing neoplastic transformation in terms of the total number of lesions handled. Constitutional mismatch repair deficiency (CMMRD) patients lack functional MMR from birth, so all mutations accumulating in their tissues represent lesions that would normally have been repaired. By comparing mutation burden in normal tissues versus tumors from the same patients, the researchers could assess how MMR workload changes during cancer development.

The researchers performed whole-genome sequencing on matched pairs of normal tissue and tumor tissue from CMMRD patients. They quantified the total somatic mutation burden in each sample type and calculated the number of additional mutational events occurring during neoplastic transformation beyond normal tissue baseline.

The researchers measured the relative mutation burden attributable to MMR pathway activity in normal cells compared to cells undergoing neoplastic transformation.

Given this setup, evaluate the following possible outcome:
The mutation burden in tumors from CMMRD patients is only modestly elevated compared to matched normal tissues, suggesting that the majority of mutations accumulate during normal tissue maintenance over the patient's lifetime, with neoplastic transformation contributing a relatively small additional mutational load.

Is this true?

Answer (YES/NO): NO